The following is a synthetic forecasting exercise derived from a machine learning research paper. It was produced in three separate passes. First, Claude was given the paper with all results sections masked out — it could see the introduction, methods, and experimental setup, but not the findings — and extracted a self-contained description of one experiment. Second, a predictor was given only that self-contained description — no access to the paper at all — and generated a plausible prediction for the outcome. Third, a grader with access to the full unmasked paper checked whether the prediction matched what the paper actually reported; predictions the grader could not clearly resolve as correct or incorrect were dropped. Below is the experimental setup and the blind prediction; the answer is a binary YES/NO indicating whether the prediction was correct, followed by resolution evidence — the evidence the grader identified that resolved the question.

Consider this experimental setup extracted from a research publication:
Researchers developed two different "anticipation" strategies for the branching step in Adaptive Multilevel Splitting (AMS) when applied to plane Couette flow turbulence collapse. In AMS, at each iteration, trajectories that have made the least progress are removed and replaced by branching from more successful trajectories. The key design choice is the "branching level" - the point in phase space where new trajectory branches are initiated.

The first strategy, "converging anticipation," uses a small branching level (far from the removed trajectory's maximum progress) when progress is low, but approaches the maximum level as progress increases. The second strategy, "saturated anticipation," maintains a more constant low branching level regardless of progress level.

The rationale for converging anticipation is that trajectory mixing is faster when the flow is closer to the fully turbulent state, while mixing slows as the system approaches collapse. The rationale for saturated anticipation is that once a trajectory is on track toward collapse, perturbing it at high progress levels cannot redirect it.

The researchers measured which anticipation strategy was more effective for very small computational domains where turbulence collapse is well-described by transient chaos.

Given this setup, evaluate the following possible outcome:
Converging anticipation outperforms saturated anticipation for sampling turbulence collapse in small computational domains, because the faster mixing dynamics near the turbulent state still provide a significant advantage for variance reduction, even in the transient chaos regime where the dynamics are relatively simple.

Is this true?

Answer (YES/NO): NO